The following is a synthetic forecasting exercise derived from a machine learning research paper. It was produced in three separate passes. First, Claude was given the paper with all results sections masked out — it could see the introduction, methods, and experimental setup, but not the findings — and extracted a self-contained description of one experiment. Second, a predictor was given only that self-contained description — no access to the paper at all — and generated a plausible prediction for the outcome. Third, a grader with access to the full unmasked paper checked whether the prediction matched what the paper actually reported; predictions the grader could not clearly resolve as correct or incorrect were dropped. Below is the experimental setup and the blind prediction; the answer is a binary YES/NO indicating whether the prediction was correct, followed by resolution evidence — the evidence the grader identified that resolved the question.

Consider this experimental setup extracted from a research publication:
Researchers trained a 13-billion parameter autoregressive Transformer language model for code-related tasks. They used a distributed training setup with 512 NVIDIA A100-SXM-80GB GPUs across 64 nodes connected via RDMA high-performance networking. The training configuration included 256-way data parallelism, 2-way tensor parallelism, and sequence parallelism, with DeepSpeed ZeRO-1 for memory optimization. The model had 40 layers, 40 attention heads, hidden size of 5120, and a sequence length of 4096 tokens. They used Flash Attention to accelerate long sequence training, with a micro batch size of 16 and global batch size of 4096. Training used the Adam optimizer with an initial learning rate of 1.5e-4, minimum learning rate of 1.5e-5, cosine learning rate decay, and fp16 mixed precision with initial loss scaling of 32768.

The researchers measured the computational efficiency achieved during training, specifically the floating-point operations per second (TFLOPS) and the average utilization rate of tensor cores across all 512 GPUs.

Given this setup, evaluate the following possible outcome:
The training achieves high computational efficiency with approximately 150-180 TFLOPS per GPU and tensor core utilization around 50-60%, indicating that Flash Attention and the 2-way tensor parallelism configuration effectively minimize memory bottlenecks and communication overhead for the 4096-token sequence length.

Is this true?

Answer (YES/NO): YES